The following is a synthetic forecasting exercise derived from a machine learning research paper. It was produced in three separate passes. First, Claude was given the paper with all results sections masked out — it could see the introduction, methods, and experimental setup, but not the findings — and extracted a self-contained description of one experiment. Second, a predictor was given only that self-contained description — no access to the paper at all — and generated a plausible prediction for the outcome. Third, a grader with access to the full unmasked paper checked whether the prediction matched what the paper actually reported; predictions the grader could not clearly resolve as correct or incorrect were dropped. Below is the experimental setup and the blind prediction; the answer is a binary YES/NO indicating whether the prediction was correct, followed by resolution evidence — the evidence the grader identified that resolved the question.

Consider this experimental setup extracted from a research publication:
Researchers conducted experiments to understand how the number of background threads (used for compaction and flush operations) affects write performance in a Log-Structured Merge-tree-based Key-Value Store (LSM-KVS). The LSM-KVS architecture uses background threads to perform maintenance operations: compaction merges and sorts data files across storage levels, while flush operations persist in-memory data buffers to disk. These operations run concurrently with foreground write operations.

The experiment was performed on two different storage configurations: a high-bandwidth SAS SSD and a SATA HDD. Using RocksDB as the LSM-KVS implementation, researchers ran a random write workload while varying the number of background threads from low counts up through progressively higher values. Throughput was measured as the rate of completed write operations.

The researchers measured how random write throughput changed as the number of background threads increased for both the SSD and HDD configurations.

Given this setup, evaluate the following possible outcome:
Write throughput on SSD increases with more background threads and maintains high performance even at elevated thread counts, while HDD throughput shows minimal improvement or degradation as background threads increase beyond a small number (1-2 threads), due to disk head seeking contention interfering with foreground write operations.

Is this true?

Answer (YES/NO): NO